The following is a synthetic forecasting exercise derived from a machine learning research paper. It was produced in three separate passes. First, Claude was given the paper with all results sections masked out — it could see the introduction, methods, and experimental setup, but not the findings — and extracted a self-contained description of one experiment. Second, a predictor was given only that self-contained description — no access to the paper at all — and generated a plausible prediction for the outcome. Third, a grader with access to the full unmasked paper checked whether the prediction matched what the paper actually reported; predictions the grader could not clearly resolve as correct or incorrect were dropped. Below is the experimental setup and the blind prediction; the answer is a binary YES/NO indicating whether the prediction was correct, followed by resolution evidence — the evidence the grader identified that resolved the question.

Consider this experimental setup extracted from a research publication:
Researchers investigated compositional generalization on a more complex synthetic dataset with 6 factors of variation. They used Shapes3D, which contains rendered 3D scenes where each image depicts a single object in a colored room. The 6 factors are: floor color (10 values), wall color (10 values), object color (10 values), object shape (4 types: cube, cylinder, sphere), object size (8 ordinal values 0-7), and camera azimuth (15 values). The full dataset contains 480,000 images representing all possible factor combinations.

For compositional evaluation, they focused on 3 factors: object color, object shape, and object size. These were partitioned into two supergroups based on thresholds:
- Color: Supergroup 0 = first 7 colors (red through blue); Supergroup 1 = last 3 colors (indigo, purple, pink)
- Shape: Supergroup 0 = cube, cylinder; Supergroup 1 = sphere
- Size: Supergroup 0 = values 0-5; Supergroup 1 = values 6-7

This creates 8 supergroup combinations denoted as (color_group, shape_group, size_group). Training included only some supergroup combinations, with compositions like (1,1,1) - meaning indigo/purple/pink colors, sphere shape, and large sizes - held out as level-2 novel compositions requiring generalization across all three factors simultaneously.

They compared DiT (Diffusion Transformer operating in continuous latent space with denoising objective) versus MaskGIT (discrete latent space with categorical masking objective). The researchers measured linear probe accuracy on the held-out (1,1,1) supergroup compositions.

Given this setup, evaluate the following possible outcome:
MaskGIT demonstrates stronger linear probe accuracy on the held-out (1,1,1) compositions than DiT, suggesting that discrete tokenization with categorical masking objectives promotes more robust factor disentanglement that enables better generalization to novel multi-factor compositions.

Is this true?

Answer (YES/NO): NO